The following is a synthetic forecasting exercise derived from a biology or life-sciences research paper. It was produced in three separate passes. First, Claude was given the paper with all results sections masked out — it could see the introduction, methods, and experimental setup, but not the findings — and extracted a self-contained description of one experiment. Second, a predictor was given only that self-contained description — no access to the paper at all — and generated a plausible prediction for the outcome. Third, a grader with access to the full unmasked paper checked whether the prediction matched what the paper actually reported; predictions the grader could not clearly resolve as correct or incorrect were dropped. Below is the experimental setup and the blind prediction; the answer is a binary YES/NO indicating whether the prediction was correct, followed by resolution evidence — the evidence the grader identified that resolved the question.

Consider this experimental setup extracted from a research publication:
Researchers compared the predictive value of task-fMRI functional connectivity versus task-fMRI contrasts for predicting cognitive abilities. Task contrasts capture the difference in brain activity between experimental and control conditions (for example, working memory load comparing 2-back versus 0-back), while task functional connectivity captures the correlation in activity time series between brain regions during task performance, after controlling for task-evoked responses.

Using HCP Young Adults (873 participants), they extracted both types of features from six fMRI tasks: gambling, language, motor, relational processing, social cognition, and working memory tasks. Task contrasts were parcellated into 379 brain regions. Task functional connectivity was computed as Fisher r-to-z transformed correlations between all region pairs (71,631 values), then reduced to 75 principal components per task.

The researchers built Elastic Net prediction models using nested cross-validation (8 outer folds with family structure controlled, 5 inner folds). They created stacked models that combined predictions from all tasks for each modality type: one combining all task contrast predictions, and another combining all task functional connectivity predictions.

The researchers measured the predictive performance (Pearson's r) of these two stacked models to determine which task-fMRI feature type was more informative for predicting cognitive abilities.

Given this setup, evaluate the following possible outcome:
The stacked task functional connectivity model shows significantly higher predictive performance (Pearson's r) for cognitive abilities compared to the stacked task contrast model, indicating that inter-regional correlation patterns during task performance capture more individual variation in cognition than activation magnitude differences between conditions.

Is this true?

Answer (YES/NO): NO